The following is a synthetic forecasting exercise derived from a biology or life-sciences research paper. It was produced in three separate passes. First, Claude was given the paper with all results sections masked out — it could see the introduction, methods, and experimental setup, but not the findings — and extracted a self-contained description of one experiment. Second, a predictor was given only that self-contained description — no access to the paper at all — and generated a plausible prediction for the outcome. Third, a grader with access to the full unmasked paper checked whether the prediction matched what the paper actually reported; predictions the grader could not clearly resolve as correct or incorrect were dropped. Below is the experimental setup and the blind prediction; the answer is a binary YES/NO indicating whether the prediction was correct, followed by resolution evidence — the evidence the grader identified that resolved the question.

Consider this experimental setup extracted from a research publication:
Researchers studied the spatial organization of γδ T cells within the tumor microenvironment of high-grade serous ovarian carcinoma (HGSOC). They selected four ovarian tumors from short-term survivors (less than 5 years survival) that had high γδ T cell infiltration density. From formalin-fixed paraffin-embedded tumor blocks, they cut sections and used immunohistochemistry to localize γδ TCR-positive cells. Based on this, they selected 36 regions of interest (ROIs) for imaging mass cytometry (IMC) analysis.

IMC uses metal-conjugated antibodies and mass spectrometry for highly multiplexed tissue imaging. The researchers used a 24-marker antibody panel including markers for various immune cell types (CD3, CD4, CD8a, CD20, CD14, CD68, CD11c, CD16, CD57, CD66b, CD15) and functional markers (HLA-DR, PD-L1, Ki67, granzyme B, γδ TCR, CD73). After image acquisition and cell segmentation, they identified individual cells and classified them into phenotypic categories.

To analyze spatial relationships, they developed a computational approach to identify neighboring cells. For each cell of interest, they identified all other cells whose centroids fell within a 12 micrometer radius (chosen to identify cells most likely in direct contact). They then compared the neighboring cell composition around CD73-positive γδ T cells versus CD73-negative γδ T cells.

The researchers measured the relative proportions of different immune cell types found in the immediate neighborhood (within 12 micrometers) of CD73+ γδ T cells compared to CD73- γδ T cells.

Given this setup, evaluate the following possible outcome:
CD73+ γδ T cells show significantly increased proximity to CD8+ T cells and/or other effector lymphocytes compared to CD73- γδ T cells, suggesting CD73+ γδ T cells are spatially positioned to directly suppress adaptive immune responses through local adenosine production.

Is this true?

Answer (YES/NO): NO